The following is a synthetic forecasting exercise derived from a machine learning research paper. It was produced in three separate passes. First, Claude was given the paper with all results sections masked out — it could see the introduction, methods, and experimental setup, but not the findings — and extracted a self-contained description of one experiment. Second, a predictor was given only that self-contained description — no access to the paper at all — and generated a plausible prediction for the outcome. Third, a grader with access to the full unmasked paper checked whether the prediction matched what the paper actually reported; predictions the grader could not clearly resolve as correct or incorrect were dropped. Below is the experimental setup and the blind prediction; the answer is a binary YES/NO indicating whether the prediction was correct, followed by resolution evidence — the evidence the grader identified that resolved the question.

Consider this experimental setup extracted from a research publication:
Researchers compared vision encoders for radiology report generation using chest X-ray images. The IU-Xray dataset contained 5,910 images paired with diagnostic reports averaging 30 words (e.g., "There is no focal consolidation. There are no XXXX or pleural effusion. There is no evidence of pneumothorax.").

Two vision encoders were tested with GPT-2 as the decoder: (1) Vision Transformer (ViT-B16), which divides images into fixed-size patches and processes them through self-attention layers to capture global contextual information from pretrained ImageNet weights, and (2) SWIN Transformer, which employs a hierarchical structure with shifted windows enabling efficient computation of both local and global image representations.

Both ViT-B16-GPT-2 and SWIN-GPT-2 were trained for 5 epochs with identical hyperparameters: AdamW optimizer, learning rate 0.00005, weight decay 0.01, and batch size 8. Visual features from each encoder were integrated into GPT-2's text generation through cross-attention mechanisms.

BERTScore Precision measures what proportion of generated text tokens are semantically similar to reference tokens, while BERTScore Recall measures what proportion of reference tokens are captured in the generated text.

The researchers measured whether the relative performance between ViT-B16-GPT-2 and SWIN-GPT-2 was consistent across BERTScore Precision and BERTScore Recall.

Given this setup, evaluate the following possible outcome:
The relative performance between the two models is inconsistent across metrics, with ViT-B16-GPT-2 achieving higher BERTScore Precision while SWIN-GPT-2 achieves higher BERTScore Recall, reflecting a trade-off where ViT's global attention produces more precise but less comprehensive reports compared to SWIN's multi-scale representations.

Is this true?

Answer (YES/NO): NO